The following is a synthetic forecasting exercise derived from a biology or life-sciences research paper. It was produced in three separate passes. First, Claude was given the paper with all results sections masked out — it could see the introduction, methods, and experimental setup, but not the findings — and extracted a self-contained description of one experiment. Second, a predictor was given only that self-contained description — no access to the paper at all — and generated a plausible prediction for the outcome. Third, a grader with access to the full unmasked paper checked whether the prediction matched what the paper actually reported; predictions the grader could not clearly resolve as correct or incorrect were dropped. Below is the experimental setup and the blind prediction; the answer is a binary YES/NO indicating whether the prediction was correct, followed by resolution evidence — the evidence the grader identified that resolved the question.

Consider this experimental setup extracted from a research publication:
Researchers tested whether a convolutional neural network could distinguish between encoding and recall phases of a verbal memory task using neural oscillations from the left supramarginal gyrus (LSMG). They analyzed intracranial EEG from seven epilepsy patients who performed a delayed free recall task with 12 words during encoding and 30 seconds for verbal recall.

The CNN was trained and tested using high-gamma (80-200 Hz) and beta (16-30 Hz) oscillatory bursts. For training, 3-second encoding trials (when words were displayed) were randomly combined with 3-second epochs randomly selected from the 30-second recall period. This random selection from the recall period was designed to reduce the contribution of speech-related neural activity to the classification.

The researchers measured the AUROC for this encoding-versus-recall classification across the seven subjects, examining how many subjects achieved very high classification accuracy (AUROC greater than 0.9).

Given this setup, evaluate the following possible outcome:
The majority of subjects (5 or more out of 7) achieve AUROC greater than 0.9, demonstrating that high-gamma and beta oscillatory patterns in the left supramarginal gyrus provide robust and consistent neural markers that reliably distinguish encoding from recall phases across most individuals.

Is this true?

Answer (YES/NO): NO